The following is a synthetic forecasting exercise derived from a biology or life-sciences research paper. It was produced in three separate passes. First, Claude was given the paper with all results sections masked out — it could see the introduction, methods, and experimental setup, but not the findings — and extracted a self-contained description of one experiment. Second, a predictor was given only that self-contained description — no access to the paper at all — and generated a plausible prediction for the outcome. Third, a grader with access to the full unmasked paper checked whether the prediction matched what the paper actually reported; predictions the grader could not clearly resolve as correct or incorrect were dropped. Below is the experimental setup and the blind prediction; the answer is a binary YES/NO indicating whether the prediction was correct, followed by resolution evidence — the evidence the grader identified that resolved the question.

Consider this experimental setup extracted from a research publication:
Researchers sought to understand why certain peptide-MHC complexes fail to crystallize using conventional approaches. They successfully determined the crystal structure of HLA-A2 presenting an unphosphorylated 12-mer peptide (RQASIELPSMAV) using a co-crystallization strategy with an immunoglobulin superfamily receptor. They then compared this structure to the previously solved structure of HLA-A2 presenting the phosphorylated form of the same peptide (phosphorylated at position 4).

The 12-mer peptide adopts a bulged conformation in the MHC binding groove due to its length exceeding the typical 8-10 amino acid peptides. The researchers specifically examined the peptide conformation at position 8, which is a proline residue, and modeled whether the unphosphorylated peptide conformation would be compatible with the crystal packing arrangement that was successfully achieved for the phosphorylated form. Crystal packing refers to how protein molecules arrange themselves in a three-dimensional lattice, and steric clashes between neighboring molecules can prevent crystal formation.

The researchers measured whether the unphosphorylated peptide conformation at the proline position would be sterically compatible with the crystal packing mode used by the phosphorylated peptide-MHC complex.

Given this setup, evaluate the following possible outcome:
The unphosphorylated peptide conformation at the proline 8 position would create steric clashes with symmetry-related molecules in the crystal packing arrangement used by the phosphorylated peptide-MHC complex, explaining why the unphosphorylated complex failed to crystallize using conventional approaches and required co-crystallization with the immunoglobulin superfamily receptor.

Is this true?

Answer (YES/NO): YES